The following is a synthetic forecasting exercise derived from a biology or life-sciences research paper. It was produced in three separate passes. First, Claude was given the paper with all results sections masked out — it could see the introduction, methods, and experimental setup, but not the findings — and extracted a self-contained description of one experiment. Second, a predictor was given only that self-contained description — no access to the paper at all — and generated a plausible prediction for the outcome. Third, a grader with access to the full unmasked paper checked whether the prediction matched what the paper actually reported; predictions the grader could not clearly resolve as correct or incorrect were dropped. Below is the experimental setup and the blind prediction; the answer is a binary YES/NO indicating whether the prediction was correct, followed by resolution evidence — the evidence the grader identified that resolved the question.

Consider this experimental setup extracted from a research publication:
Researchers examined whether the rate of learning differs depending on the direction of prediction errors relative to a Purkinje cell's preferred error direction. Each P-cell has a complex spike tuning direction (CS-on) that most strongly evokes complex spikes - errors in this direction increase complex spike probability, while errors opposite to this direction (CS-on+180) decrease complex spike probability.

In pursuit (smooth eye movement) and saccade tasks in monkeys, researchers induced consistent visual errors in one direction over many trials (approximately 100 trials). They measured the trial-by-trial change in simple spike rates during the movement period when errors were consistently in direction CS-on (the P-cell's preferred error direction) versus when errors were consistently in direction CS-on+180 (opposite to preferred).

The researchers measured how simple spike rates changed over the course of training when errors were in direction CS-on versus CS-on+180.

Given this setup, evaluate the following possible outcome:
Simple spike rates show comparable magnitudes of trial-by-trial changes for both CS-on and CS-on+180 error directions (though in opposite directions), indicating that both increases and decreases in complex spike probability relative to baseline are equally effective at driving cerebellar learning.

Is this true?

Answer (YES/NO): NO